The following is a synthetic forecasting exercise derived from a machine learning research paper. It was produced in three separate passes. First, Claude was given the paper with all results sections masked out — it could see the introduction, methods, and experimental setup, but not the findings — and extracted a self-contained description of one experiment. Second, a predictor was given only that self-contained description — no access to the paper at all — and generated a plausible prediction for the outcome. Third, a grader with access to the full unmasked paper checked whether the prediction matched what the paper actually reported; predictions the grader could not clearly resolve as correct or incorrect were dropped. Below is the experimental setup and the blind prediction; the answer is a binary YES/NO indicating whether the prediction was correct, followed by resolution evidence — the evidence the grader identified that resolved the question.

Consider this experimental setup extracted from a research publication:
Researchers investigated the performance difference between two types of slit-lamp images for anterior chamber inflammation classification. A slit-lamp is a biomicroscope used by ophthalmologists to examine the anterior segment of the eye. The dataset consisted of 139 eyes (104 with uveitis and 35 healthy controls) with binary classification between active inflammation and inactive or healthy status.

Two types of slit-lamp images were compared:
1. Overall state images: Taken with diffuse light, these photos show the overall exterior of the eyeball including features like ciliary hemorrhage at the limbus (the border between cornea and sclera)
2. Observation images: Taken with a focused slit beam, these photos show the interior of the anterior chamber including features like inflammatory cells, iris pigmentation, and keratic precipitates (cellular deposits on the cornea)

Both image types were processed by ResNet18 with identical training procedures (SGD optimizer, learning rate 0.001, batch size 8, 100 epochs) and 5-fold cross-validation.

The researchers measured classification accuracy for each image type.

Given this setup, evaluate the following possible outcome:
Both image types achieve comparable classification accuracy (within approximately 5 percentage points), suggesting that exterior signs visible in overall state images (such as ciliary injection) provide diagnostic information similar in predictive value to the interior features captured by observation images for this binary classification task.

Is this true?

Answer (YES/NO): YES